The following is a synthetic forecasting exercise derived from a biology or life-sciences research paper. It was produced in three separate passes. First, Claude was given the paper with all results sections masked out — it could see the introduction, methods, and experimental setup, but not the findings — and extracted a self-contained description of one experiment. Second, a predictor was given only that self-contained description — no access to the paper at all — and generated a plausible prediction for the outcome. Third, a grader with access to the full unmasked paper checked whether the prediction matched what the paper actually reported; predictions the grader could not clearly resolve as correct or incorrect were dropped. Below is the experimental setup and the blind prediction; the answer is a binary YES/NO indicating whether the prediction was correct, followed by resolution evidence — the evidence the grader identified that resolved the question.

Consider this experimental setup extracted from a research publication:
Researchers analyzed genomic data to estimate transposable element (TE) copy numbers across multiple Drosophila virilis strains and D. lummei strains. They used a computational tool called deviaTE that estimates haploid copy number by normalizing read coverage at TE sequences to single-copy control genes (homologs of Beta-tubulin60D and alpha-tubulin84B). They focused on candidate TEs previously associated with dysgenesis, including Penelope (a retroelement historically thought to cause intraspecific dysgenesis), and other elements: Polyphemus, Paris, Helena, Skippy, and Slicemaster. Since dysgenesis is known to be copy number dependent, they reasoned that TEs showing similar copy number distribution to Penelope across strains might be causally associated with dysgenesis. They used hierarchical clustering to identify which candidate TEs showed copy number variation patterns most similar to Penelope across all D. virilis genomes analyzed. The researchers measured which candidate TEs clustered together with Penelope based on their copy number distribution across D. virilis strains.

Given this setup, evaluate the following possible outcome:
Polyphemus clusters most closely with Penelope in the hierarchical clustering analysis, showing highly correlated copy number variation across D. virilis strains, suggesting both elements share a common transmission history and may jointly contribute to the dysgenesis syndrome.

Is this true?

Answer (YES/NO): YES